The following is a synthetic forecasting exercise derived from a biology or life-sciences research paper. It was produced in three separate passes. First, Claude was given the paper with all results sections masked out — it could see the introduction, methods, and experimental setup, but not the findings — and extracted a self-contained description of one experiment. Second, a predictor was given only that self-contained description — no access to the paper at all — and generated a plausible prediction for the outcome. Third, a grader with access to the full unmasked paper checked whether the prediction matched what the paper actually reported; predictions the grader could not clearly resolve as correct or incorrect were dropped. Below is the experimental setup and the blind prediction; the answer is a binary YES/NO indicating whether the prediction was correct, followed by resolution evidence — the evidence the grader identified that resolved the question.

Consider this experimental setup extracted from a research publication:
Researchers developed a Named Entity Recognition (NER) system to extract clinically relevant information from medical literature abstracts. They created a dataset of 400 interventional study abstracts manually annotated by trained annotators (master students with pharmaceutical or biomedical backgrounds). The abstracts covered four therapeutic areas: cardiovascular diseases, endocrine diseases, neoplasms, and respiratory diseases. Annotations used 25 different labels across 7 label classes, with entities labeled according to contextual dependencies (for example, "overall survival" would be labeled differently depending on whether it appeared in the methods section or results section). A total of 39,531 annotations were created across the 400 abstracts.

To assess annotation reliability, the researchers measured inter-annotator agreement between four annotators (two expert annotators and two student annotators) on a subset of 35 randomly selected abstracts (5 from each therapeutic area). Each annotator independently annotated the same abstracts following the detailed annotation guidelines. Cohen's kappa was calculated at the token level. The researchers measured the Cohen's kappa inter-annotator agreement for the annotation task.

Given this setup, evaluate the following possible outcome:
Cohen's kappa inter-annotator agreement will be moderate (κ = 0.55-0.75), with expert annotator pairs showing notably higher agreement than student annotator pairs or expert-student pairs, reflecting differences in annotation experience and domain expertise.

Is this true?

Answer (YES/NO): NO